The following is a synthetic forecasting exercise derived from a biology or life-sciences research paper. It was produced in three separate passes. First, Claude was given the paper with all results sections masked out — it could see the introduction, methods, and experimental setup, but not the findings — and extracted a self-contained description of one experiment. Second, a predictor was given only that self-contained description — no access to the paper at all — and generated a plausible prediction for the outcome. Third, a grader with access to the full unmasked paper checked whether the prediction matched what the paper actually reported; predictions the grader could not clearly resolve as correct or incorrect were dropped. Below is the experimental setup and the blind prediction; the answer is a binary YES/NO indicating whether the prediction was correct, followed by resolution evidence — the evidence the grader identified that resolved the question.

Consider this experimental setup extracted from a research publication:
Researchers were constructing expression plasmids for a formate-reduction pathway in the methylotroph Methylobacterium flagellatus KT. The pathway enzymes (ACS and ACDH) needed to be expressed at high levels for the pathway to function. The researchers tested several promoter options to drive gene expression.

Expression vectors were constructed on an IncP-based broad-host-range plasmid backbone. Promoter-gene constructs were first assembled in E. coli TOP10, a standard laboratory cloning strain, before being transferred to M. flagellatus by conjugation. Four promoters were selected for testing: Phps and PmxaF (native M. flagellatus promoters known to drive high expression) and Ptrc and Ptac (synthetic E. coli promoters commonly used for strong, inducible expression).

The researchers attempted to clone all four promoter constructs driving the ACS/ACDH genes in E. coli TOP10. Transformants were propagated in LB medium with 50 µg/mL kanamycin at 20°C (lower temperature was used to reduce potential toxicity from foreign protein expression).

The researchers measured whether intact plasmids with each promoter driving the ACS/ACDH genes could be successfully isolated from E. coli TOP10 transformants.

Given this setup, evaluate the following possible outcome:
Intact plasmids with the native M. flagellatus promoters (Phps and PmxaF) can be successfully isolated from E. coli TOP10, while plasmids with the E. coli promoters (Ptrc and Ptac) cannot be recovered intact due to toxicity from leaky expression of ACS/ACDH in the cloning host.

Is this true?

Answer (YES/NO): YES